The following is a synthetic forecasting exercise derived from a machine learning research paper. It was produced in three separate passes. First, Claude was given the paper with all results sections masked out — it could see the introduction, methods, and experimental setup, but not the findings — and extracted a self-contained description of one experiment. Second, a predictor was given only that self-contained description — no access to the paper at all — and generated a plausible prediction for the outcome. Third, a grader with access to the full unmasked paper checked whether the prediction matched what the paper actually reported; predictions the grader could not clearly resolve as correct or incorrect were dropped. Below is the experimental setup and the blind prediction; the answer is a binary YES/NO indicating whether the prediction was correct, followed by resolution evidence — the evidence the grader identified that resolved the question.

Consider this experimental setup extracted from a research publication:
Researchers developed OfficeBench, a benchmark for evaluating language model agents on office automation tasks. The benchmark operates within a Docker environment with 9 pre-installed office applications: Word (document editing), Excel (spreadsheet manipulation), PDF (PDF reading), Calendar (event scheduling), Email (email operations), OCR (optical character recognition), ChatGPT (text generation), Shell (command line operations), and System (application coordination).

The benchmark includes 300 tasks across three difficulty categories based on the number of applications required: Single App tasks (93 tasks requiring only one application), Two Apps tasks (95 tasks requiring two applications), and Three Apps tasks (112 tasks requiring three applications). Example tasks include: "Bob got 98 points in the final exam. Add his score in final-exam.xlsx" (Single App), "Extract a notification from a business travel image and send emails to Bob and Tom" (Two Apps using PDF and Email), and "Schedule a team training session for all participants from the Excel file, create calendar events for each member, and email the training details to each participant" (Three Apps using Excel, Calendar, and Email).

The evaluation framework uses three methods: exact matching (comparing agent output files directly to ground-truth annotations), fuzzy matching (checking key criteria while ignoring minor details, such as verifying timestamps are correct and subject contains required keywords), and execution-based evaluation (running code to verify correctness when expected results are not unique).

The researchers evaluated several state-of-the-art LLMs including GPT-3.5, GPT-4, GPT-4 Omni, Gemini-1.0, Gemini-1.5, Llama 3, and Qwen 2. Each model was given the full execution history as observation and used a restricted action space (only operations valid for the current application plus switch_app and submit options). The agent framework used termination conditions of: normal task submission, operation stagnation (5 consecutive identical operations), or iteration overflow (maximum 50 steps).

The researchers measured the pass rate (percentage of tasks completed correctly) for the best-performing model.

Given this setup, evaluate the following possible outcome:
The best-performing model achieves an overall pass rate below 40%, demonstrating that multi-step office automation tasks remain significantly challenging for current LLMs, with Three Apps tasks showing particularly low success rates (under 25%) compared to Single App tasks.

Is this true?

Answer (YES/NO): NO